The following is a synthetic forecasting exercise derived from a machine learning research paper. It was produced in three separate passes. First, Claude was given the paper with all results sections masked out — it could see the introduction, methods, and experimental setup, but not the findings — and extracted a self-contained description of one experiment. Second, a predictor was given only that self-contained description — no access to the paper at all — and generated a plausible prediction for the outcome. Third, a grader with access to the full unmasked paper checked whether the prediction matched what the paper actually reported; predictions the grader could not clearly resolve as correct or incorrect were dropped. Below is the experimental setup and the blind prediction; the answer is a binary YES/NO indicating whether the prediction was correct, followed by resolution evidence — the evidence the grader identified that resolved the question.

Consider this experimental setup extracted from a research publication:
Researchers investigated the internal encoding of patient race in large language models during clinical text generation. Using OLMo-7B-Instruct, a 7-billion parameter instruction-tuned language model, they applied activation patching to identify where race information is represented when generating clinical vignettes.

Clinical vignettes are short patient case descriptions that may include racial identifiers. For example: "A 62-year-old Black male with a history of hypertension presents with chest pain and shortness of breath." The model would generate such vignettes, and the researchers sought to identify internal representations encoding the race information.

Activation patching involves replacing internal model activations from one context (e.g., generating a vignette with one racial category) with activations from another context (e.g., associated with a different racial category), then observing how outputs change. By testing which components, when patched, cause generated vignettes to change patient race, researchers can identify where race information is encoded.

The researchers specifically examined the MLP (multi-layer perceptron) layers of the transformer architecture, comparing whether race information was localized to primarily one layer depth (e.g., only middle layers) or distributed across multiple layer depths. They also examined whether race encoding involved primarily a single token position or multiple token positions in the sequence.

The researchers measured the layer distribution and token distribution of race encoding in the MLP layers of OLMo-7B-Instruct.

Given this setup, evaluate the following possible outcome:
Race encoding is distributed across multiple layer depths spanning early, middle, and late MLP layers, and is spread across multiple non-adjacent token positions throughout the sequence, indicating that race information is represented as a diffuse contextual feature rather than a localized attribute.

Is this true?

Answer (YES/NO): NO